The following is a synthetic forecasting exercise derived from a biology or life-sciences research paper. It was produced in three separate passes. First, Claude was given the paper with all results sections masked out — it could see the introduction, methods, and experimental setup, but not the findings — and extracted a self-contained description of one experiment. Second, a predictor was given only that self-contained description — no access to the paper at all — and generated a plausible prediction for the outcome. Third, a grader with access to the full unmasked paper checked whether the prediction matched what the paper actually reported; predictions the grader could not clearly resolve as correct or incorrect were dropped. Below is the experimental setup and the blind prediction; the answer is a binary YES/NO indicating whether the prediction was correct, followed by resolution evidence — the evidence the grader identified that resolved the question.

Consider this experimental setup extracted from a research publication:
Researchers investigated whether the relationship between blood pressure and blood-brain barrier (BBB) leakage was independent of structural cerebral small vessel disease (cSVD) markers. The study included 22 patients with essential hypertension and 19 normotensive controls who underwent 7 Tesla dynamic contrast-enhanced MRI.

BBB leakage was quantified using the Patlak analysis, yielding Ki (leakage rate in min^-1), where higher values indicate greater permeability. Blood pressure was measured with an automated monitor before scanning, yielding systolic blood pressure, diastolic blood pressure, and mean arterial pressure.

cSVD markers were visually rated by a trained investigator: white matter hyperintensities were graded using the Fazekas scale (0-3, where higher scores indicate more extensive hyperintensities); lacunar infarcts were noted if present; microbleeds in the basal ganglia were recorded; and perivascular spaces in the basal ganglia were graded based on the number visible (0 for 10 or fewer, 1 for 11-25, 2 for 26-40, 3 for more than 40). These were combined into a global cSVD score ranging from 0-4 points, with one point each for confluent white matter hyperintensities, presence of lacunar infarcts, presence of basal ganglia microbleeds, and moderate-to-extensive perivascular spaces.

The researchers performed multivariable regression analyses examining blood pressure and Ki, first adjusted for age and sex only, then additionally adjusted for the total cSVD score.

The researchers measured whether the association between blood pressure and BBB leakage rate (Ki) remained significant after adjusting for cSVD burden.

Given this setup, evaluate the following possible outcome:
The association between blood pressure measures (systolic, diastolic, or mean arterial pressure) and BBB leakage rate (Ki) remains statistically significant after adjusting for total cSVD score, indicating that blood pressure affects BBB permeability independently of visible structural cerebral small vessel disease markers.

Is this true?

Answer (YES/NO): YES